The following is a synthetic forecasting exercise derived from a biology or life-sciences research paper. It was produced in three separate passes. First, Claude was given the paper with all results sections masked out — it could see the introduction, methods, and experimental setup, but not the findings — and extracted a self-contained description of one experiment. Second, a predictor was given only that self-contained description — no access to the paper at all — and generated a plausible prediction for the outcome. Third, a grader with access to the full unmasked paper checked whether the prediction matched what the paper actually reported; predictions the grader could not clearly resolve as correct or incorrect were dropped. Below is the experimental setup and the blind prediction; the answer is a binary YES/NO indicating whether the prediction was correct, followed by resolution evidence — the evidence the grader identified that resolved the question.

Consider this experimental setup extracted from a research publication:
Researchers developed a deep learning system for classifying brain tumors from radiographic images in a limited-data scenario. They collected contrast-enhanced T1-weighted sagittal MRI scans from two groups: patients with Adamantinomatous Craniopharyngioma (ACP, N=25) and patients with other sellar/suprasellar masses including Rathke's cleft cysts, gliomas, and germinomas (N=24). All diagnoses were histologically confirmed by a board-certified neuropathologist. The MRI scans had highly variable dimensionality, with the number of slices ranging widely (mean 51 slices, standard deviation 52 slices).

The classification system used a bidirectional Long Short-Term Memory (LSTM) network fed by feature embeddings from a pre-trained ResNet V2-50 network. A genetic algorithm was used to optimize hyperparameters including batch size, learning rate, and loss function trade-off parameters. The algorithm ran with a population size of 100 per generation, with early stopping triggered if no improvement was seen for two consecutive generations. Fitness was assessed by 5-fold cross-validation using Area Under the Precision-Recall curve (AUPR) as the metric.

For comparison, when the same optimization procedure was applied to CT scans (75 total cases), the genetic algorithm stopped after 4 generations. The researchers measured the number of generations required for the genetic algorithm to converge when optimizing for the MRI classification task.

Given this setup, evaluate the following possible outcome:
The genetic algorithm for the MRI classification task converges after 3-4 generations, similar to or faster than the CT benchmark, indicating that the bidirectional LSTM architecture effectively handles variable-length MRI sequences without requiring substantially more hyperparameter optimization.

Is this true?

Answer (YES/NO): NO